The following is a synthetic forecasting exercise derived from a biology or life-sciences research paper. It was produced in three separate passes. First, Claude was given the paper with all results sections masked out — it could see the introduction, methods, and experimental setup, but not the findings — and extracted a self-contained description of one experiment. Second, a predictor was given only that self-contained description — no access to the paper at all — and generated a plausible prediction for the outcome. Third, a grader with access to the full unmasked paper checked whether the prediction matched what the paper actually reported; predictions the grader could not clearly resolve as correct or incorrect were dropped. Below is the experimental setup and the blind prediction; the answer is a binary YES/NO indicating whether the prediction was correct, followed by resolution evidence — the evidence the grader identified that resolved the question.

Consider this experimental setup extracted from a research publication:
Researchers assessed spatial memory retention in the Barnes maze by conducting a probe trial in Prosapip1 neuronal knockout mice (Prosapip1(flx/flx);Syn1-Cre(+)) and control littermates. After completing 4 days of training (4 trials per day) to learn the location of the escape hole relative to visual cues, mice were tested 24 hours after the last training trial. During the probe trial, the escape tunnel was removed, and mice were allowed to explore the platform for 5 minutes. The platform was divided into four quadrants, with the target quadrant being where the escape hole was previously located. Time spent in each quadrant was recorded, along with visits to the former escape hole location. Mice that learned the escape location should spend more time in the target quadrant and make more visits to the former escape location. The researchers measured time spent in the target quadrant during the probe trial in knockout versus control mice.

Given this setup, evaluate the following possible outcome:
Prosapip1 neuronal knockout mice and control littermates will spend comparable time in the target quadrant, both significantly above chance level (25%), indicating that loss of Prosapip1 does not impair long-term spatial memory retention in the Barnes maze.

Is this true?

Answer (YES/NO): NO